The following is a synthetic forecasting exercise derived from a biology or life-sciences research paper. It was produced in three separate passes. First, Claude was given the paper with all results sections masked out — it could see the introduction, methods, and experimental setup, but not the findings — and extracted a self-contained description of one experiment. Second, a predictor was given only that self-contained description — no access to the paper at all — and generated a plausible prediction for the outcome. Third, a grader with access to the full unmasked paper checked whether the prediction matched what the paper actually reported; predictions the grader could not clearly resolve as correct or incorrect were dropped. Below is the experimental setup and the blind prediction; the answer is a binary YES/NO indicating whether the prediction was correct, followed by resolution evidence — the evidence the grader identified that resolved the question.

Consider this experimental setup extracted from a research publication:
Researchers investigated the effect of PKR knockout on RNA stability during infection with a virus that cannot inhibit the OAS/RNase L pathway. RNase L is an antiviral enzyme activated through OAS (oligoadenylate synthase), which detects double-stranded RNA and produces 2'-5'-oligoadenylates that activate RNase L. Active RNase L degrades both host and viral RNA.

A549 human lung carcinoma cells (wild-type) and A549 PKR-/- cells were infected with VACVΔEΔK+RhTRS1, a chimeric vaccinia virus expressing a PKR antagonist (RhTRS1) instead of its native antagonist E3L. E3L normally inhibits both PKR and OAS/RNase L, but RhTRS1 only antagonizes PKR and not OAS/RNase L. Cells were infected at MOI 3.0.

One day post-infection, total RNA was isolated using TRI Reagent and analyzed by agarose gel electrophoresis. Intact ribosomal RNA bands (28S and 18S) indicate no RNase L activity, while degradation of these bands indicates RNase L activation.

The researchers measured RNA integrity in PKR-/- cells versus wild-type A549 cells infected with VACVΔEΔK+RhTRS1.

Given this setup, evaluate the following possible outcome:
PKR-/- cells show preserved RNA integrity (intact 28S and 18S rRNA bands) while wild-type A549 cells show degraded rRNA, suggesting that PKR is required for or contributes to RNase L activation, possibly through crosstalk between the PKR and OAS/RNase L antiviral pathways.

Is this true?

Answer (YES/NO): NO